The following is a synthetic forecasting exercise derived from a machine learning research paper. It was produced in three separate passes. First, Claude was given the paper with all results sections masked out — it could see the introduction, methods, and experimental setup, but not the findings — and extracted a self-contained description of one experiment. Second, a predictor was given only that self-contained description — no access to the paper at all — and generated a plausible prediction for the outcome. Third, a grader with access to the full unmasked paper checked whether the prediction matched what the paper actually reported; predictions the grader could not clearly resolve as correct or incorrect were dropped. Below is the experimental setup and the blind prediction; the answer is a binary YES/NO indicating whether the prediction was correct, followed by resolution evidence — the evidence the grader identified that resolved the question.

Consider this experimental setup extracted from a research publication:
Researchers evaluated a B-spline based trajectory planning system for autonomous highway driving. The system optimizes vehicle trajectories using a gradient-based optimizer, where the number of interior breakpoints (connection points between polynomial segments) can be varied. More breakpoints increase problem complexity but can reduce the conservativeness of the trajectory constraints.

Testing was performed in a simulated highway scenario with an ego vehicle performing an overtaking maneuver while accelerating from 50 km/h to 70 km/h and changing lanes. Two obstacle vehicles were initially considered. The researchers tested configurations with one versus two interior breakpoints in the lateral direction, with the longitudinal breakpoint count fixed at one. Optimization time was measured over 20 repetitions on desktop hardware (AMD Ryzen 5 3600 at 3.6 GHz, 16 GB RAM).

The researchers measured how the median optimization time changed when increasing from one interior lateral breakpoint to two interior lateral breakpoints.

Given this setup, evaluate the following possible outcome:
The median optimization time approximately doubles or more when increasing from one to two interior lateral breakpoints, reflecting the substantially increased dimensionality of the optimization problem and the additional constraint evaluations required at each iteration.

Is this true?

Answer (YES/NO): YES